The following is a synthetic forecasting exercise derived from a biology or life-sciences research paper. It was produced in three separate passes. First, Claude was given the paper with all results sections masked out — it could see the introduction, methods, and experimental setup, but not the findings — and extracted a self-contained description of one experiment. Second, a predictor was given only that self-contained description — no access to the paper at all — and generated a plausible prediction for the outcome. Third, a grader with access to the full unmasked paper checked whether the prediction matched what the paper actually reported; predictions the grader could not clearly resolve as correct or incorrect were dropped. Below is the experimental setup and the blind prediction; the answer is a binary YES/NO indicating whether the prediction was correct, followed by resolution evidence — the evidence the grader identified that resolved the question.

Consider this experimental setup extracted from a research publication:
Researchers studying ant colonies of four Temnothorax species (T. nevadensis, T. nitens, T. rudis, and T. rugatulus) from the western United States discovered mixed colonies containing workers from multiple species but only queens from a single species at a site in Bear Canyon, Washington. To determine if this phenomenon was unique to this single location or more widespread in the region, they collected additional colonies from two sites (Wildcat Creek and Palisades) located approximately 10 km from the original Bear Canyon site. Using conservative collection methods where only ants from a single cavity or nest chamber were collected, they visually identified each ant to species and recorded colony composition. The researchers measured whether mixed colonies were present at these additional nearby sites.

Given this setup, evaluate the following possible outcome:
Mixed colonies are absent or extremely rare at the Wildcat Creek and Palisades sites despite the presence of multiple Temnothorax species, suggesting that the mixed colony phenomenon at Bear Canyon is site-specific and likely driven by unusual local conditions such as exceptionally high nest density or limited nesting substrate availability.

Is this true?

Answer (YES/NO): NO